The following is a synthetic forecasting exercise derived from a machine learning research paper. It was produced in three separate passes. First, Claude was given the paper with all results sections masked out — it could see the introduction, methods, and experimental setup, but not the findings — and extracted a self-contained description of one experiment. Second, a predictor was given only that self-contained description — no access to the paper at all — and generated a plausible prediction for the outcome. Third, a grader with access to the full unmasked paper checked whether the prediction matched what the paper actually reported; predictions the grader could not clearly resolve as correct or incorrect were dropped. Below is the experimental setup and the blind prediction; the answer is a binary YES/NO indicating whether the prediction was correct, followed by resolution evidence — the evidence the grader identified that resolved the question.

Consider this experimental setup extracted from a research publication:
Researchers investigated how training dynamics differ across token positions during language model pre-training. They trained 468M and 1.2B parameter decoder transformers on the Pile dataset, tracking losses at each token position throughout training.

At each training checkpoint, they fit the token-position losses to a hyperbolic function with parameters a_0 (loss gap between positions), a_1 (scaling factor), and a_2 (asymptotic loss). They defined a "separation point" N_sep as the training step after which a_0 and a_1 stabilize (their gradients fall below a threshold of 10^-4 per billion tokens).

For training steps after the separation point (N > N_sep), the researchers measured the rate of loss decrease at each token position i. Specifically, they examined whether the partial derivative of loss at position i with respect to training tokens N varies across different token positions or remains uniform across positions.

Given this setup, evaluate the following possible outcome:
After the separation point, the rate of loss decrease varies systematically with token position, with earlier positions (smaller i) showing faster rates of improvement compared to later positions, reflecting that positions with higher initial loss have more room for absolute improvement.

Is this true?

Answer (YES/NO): NO